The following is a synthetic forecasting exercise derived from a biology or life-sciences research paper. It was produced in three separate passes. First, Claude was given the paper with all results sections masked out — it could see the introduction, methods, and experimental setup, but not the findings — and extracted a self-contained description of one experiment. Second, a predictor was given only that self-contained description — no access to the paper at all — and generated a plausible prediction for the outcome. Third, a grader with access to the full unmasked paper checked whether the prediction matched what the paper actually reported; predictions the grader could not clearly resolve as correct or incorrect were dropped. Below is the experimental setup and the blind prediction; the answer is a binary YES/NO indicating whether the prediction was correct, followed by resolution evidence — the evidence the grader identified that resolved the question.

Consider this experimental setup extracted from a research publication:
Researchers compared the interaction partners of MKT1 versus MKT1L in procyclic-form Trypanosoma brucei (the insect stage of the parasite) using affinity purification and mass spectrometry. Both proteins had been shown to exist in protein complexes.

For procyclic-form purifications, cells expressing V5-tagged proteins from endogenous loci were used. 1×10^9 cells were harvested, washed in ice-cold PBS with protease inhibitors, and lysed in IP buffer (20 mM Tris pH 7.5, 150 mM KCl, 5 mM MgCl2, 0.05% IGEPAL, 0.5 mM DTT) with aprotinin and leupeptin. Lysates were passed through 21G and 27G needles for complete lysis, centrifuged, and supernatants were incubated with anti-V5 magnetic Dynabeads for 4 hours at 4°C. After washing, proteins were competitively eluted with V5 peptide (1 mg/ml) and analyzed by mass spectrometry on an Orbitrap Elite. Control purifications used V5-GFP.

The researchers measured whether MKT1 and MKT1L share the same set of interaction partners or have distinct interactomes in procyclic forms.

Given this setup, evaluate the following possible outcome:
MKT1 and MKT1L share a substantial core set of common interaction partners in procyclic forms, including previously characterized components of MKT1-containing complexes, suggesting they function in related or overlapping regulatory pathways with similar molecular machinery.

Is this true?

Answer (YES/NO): YES